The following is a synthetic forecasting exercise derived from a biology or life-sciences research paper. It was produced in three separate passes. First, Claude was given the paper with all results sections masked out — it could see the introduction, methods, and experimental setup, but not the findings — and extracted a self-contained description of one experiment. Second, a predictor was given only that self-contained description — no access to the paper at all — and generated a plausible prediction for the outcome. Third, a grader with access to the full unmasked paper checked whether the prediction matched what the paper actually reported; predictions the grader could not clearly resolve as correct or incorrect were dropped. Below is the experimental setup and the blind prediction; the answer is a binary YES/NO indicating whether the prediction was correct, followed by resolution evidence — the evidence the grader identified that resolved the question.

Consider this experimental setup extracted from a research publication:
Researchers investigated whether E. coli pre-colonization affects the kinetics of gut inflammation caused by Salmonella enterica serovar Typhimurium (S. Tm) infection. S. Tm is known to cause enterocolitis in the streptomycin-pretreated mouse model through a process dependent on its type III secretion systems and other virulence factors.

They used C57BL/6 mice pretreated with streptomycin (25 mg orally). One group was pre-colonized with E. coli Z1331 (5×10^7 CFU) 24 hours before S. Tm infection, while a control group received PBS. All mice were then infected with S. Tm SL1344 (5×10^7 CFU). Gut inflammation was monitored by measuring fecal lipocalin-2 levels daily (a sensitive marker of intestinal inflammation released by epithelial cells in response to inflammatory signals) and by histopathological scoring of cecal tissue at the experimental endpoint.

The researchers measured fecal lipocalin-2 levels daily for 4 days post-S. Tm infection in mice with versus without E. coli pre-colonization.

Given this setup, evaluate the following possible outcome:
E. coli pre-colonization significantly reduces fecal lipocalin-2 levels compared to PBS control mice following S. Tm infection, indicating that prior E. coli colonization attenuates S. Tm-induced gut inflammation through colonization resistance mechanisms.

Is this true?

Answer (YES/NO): NO